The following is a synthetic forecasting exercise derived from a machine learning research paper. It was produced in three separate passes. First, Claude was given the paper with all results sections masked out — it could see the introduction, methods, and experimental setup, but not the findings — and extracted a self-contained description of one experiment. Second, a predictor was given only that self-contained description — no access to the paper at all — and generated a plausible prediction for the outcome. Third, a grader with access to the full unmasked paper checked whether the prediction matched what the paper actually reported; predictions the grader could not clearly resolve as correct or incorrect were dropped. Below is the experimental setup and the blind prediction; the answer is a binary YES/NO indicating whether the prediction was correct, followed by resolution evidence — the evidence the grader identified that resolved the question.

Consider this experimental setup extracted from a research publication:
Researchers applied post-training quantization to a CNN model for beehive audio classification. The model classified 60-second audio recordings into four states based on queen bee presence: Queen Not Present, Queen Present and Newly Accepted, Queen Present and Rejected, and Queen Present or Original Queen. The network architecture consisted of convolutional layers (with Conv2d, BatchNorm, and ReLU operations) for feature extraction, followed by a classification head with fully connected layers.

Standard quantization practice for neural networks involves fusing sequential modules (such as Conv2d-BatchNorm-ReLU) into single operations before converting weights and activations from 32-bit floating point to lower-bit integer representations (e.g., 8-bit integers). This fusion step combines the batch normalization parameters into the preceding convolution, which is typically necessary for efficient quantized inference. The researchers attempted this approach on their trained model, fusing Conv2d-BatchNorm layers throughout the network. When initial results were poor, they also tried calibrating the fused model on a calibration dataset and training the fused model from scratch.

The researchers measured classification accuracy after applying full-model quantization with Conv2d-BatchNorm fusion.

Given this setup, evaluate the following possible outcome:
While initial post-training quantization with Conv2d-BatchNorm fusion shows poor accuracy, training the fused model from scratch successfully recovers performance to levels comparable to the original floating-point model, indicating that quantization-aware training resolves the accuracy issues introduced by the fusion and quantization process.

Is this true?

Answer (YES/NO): NO